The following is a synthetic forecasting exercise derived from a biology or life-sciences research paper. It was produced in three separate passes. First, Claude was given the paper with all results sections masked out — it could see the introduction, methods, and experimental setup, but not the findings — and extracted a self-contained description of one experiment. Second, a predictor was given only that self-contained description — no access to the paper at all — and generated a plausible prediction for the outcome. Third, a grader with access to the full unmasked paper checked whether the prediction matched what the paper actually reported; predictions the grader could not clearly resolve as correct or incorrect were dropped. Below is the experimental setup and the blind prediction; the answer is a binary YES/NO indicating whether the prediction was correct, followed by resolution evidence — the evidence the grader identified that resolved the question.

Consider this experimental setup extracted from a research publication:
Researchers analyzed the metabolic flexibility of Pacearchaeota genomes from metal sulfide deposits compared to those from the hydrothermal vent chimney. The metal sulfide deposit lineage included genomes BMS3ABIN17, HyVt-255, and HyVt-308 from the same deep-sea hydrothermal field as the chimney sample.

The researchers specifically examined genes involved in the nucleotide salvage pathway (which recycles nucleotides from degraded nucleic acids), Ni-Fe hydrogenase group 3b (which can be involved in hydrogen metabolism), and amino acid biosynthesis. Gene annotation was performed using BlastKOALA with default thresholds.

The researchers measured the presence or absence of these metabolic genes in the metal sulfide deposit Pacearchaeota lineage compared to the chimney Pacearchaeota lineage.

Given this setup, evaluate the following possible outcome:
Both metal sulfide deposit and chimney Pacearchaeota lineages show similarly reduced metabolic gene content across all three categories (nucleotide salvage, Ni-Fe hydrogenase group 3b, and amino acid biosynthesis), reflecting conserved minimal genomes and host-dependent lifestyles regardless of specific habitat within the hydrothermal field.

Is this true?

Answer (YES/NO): NO